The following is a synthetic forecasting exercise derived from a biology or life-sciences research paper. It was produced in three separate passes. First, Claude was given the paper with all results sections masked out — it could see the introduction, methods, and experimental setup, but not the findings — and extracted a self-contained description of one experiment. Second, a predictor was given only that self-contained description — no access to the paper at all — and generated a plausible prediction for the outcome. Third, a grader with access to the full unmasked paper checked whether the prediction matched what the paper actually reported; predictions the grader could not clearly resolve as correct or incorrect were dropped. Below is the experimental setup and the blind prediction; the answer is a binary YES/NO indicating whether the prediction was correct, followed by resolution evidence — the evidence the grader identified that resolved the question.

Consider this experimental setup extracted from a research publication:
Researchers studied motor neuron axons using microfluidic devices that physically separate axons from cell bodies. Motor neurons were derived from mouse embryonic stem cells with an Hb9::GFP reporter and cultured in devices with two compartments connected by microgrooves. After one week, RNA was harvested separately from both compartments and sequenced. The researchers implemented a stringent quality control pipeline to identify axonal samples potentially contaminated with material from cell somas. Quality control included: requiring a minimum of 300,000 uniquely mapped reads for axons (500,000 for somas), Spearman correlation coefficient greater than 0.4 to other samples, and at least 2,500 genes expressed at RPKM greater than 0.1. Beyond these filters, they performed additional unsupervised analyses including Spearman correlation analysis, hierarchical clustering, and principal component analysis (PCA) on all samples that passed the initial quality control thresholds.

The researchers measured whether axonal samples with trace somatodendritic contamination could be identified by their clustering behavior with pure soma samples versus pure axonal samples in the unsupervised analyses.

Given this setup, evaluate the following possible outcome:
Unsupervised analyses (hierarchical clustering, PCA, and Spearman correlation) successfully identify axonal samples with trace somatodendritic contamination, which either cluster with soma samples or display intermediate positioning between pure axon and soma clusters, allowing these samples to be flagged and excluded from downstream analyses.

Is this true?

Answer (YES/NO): YES